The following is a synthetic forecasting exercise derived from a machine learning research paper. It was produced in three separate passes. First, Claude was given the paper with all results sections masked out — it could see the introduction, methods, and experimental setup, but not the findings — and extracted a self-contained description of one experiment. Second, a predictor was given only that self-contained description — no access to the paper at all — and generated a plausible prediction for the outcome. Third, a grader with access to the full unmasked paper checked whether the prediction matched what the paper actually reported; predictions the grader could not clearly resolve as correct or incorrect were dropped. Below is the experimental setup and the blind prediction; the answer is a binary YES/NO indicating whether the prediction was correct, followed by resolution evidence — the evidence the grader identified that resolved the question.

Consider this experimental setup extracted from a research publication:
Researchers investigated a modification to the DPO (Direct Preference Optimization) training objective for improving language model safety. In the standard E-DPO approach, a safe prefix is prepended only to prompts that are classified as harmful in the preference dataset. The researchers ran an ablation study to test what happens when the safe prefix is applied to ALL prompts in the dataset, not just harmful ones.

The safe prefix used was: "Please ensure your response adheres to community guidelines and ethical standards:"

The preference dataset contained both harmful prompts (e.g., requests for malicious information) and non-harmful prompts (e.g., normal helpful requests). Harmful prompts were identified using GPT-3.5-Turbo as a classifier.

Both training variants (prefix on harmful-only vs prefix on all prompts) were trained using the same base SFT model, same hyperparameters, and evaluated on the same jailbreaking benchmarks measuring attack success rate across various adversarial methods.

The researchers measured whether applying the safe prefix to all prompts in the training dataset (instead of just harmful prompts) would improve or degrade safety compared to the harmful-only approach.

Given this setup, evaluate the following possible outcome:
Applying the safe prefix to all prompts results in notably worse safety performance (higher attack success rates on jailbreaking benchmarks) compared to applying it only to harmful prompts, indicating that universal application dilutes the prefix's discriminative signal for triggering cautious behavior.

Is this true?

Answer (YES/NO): YES